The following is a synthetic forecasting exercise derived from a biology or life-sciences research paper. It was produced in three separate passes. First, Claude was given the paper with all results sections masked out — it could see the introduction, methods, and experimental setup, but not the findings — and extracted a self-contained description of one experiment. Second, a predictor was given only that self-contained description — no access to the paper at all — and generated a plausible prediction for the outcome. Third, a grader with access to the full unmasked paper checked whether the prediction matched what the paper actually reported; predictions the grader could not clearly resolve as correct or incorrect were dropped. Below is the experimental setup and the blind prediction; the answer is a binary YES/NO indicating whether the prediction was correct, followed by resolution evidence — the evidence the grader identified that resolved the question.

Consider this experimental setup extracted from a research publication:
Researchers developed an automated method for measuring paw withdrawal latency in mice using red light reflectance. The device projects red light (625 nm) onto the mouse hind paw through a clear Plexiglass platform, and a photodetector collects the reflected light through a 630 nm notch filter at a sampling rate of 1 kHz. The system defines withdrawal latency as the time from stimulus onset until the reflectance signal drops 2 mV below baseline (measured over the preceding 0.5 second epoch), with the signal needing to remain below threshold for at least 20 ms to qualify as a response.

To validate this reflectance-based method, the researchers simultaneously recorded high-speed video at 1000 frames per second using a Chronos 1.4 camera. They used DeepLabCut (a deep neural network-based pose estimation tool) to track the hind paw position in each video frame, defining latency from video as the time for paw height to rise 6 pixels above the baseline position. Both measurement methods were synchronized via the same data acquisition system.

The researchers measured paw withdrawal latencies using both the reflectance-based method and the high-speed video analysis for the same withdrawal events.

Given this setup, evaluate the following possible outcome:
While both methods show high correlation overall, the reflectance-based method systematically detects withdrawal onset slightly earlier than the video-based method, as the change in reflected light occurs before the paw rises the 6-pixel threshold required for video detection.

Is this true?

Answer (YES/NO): NO